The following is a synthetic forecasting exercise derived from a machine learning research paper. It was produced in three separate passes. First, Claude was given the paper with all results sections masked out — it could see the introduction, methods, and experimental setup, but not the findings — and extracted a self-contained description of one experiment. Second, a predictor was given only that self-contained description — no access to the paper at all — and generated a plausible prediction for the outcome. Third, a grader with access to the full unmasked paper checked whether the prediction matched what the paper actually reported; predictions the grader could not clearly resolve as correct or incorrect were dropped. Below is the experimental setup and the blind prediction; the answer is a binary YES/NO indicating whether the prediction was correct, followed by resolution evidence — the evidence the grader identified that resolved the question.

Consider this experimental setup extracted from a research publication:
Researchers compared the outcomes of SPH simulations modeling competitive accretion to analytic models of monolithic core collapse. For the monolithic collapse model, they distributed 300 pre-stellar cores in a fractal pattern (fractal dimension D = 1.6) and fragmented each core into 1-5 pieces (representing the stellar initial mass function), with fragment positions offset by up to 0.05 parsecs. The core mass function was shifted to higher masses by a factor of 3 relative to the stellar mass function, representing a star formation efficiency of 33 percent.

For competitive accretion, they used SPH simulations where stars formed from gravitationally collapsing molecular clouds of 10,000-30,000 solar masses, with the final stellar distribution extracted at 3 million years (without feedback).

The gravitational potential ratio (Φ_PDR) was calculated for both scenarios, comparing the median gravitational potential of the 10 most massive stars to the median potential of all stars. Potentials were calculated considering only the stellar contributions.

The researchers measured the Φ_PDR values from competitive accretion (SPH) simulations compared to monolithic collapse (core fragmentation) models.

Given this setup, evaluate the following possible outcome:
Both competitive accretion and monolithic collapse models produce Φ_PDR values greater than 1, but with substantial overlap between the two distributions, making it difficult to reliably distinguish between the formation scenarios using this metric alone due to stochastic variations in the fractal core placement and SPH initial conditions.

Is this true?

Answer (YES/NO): YES